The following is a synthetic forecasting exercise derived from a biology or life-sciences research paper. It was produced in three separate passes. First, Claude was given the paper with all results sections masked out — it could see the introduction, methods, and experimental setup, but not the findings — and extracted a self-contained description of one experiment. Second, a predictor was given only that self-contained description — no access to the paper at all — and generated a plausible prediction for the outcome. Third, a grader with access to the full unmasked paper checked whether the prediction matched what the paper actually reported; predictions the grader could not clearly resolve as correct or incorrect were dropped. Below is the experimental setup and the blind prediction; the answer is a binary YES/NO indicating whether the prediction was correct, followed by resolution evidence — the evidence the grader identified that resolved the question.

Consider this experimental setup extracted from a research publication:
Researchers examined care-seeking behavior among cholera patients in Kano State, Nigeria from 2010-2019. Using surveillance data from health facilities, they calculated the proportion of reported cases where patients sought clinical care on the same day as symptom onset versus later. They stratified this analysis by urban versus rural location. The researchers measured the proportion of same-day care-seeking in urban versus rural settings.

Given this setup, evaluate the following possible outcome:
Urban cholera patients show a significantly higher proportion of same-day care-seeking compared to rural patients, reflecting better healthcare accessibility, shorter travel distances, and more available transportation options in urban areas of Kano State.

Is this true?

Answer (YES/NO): NO